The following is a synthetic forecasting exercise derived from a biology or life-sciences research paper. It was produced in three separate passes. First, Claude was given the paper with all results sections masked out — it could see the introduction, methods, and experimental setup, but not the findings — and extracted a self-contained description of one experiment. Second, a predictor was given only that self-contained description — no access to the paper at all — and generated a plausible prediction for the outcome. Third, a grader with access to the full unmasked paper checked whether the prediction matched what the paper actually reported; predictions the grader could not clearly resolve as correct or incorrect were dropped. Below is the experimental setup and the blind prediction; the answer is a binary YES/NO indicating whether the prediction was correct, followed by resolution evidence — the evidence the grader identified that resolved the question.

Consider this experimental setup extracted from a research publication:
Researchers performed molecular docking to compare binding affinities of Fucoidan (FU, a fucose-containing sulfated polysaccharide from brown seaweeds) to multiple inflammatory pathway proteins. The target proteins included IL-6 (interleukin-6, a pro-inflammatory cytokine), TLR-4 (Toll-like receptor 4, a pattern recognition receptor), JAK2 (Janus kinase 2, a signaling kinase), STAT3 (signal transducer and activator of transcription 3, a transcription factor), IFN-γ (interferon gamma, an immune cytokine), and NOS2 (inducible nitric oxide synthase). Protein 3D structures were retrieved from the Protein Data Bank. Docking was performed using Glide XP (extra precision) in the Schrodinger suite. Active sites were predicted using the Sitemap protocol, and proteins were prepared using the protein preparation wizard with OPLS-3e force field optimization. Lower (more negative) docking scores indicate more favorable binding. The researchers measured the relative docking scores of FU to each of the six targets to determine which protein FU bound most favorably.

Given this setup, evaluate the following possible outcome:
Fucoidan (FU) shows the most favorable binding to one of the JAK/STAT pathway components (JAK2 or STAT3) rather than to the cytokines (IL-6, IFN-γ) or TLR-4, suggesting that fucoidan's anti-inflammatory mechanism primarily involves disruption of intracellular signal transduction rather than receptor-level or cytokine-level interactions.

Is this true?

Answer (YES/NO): NO